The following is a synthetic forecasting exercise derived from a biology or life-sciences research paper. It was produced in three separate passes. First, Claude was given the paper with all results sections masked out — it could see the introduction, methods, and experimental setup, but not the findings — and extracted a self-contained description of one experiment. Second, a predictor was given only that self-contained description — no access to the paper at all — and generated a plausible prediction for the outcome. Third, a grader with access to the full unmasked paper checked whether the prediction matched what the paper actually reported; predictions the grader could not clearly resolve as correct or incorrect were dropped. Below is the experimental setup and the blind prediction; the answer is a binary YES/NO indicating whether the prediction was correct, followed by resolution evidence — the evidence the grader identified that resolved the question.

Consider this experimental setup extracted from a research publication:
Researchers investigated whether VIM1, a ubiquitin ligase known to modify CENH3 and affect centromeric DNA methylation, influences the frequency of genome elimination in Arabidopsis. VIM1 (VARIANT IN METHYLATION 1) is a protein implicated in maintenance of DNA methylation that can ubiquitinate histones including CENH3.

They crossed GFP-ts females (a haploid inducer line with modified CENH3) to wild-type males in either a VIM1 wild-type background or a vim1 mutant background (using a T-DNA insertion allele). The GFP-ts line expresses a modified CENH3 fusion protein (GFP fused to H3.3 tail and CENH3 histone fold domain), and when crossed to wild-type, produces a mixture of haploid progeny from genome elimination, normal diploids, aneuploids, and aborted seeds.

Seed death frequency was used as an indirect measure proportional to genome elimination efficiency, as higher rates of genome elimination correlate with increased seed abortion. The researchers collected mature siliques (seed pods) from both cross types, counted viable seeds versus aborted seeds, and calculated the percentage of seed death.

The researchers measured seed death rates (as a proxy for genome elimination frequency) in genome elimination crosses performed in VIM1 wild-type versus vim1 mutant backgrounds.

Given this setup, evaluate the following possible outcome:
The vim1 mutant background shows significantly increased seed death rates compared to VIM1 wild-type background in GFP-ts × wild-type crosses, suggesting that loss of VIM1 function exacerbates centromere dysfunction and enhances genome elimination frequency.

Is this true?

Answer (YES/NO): YES